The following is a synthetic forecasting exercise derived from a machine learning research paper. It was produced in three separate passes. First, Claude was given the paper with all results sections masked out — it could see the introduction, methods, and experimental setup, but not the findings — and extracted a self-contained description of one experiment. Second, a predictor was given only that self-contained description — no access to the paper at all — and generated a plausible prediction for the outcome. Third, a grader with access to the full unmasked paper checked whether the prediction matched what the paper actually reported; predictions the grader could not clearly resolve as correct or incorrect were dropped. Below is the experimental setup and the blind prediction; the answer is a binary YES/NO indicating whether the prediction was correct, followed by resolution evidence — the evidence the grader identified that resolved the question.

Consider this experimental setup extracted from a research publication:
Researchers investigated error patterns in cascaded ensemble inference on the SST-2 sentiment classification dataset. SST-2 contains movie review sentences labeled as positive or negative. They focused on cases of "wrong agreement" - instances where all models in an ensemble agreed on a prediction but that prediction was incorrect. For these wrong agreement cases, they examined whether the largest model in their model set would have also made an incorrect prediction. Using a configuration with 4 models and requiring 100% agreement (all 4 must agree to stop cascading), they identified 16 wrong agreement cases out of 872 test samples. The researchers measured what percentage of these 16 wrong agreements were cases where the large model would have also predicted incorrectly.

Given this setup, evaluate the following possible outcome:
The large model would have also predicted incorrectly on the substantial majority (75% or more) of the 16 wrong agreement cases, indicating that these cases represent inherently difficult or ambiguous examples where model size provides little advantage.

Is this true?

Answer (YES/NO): YES